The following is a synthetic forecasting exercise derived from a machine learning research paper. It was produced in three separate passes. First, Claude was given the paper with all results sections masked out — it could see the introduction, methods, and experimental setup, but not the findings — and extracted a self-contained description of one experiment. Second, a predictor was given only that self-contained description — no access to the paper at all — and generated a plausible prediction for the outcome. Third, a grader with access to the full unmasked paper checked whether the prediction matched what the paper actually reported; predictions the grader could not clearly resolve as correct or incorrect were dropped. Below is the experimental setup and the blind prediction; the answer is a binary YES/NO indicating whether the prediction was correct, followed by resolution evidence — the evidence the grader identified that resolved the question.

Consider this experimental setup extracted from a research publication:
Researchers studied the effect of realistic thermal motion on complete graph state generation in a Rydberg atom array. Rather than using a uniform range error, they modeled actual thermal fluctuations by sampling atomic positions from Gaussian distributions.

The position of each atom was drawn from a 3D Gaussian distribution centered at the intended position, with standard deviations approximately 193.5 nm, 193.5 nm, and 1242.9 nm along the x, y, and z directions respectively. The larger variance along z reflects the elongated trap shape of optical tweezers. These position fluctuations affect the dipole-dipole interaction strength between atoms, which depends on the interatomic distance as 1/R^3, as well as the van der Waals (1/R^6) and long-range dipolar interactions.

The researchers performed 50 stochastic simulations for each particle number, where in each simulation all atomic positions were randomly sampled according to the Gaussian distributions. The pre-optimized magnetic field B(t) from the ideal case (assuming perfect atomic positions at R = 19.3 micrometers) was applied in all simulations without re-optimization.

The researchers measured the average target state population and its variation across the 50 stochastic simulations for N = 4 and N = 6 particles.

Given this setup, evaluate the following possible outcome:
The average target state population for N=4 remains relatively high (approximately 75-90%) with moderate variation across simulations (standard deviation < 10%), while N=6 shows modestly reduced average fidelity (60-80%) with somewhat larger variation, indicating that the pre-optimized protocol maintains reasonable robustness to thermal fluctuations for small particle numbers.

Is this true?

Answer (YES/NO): NO